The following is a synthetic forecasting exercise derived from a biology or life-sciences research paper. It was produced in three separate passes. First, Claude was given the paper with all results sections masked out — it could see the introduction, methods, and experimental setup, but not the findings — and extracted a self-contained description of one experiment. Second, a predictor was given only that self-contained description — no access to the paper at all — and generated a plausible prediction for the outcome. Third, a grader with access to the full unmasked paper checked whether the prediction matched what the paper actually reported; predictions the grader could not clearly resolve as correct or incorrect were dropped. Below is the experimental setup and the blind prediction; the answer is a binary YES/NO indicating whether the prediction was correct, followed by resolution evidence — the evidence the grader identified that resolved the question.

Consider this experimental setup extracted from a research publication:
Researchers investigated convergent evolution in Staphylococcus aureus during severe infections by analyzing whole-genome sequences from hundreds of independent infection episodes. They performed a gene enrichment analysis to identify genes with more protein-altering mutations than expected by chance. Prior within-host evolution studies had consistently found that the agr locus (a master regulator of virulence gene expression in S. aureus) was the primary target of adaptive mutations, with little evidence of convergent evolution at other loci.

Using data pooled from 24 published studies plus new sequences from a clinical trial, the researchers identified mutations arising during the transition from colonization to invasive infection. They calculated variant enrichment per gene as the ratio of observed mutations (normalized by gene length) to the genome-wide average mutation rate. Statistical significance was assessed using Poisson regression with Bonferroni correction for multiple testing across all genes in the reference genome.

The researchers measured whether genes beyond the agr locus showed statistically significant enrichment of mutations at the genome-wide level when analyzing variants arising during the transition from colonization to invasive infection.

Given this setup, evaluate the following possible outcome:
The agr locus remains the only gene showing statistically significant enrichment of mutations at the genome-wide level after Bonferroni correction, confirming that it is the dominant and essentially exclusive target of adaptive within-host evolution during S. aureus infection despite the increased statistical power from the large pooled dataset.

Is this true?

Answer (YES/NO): NO